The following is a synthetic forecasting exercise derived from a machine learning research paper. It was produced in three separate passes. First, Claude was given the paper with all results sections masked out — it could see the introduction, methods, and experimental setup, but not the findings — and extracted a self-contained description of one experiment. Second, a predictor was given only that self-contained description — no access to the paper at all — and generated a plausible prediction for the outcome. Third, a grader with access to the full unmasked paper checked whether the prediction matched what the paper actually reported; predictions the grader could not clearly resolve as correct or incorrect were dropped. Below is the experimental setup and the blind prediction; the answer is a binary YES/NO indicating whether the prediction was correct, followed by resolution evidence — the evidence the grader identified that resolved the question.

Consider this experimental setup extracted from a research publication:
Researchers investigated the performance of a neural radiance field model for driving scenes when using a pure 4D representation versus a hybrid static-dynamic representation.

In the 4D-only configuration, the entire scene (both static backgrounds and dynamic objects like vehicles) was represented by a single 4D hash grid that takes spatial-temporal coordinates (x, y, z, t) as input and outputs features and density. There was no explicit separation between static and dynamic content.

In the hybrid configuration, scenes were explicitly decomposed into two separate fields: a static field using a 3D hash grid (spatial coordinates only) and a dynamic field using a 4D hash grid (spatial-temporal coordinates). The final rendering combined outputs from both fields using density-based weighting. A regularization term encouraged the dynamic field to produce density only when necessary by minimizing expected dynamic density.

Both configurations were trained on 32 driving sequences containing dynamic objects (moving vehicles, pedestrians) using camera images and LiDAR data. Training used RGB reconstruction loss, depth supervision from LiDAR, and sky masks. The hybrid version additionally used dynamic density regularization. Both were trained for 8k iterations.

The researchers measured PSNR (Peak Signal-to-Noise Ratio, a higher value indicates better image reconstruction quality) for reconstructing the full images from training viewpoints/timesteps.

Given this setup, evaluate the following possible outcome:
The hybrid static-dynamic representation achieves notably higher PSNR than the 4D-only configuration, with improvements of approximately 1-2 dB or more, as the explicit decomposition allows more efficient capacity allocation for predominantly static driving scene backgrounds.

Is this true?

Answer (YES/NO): NO